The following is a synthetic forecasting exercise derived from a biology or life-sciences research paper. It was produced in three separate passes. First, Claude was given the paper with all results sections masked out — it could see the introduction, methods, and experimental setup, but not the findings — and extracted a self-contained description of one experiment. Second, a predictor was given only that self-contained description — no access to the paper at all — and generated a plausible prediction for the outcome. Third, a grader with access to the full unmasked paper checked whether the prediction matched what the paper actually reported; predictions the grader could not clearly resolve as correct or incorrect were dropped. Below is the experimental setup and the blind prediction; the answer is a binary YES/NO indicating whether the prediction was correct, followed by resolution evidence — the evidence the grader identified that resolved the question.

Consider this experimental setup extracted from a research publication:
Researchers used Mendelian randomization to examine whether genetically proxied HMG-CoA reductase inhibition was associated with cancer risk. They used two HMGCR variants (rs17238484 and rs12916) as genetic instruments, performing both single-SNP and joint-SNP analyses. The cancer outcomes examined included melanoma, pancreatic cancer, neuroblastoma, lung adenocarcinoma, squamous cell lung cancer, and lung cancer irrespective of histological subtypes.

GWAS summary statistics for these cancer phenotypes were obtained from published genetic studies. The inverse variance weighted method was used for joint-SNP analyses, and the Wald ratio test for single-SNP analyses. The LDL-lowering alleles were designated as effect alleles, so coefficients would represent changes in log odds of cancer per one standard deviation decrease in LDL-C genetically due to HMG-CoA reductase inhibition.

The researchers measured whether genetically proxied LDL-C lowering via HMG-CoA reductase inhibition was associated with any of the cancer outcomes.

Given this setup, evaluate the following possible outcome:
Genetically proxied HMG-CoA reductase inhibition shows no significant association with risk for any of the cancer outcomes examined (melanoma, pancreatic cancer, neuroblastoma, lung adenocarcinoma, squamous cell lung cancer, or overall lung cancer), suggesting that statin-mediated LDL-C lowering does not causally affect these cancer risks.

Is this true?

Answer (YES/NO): YES